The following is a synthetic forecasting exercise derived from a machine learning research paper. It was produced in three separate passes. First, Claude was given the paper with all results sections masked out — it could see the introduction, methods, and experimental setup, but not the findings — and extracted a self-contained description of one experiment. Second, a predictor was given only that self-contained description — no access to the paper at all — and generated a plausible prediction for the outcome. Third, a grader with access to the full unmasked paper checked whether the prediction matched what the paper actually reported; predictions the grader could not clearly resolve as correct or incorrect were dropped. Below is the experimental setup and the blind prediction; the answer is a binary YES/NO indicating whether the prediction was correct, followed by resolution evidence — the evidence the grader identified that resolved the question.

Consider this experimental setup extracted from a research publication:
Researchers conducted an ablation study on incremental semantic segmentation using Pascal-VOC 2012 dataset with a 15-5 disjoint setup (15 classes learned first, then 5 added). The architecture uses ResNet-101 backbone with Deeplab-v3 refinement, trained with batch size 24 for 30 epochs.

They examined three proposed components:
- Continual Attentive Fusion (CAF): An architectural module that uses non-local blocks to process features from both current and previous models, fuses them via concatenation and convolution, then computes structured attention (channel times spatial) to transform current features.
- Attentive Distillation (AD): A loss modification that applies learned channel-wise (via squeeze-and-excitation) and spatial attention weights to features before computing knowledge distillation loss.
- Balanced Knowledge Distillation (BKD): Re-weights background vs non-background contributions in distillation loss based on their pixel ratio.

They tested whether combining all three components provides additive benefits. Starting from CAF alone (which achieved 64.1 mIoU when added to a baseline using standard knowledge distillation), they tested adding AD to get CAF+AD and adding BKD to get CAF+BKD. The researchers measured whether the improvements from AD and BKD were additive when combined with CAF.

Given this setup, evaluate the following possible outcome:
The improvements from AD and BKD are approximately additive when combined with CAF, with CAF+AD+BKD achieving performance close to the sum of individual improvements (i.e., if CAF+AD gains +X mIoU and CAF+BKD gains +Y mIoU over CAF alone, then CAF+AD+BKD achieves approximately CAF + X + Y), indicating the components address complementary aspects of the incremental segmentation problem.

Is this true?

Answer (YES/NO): YES